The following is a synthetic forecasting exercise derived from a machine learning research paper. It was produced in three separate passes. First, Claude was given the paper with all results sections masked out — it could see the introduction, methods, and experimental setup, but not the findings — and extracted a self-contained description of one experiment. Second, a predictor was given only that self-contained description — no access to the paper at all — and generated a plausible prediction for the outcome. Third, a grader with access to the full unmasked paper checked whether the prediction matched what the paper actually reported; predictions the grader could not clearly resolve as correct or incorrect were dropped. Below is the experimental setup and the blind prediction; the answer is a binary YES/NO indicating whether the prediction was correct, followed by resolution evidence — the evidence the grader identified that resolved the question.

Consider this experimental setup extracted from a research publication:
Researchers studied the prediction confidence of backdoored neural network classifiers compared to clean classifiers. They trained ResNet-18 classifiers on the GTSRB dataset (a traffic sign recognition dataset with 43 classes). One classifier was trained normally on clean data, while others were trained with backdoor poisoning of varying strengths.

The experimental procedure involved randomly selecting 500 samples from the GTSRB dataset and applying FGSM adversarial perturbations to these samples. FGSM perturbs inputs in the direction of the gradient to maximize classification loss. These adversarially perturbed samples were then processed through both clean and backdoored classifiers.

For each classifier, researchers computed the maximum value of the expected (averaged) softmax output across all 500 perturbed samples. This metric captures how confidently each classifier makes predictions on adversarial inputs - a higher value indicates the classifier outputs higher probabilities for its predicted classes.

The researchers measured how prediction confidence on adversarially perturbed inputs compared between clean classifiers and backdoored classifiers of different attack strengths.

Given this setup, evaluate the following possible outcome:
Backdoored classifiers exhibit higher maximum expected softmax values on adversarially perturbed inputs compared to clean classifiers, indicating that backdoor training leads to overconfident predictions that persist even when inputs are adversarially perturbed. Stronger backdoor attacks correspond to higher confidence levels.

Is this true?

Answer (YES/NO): YES